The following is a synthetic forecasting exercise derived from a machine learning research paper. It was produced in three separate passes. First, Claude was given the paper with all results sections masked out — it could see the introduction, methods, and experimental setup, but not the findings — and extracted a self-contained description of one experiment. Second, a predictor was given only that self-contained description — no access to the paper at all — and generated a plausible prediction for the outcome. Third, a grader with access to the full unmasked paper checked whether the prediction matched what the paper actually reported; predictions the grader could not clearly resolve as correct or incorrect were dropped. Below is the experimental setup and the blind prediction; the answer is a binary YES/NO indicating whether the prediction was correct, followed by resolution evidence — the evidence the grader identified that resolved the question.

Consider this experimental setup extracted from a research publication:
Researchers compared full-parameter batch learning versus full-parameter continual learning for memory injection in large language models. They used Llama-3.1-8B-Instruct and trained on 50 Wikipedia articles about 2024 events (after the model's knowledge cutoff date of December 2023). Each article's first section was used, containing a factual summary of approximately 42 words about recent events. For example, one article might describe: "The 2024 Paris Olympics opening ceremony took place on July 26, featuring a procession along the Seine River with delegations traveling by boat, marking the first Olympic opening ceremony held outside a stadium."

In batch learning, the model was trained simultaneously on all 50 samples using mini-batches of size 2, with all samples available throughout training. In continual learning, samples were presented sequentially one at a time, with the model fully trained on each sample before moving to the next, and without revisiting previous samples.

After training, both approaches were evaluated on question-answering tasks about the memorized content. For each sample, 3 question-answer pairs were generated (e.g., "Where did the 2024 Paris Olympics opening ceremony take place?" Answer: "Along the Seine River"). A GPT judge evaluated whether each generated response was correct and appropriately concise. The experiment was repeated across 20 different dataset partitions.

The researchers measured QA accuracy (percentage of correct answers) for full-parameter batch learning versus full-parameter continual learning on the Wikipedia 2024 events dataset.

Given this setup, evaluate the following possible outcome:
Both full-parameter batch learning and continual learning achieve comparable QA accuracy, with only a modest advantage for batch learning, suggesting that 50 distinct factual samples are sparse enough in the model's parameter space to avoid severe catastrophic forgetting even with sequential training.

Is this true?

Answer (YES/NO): NO